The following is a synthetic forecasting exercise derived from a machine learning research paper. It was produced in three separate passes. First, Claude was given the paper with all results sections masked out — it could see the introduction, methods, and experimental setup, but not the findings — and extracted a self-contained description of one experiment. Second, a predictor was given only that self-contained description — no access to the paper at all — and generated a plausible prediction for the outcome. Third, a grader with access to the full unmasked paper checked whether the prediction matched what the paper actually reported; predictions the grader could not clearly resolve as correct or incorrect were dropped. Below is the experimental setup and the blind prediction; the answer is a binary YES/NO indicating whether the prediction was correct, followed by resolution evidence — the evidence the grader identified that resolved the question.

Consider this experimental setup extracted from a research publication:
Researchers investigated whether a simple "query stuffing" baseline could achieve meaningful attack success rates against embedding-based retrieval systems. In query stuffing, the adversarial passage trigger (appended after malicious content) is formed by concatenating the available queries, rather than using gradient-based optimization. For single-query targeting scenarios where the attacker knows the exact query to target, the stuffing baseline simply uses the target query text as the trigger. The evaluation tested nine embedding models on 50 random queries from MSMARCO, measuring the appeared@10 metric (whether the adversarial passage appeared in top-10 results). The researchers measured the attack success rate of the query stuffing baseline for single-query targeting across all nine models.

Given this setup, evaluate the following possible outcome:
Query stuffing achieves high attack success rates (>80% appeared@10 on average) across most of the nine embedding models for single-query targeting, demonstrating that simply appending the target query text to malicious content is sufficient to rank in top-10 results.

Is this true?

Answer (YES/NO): NO